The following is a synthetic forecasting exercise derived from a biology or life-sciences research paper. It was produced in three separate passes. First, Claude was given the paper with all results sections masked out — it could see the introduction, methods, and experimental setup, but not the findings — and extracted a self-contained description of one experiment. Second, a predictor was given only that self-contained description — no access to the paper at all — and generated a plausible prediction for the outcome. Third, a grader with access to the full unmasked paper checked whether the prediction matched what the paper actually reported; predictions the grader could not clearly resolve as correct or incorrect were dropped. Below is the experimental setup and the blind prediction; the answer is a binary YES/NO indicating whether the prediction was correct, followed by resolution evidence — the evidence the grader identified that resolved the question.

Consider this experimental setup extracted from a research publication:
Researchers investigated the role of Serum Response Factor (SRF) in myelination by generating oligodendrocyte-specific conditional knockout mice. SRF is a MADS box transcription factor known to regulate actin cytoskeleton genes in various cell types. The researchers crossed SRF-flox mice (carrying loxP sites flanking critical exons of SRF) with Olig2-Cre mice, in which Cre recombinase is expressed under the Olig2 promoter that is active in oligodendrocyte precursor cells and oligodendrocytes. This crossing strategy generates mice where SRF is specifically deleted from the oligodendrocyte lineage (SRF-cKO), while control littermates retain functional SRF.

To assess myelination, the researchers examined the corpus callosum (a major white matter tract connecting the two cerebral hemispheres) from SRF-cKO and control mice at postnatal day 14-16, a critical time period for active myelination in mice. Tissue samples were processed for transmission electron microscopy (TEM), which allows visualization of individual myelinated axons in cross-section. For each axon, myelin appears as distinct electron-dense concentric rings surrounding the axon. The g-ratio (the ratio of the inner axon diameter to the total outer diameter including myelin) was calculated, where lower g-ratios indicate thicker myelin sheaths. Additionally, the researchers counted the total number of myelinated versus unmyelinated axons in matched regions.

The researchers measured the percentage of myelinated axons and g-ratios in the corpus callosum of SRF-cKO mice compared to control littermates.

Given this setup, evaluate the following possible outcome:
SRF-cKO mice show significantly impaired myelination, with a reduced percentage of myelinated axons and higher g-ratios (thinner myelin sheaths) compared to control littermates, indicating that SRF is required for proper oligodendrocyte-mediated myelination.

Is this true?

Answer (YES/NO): NO